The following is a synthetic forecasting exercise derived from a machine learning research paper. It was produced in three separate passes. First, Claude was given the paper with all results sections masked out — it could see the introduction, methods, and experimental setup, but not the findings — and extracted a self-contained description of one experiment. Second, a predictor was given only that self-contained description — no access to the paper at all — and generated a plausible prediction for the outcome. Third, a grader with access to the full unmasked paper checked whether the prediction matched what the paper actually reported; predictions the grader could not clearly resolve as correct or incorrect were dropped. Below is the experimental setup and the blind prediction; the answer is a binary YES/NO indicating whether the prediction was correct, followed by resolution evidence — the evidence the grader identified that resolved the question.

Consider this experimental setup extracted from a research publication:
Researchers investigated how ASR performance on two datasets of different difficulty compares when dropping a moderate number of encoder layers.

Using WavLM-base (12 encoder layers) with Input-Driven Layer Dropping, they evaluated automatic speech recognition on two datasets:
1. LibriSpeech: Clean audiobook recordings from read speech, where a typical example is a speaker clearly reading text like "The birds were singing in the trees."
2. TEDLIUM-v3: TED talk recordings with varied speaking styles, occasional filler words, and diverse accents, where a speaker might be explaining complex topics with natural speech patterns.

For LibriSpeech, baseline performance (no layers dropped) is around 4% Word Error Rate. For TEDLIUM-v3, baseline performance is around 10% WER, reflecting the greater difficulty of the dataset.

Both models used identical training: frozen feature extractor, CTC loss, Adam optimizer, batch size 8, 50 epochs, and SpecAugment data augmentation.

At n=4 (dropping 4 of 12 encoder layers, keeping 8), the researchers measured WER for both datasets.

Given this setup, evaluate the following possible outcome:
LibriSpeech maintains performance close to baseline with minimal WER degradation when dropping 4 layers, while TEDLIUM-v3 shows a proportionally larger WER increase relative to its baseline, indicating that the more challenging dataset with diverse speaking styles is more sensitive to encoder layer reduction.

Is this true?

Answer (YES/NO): YES